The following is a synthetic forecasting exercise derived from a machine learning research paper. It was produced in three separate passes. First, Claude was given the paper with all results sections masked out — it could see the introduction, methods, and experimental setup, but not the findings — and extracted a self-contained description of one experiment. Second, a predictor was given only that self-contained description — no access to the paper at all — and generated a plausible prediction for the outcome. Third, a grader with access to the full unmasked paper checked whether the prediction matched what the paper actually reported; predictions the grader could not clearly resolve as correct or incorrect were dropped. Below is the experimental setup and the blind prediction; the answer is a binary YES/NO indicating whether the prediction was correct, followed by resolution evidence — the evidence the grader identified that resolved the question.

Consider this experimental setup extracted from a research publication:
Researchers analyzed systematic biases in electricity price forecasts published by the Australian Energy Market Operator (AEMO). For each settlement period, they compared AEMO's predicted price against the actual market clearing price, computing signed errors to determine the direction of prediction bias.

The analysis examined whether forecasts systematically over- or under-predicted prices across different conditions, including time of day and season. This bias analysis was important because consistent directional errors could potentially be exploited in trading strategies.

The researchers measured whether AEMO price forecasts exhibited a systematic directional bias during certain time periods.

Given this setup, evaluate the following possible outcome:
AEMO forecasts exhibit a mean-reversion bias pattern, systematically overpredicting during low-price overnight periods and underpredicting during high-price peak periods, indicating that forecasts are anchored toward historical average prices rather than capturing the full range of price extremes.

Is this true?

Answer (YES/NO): NO